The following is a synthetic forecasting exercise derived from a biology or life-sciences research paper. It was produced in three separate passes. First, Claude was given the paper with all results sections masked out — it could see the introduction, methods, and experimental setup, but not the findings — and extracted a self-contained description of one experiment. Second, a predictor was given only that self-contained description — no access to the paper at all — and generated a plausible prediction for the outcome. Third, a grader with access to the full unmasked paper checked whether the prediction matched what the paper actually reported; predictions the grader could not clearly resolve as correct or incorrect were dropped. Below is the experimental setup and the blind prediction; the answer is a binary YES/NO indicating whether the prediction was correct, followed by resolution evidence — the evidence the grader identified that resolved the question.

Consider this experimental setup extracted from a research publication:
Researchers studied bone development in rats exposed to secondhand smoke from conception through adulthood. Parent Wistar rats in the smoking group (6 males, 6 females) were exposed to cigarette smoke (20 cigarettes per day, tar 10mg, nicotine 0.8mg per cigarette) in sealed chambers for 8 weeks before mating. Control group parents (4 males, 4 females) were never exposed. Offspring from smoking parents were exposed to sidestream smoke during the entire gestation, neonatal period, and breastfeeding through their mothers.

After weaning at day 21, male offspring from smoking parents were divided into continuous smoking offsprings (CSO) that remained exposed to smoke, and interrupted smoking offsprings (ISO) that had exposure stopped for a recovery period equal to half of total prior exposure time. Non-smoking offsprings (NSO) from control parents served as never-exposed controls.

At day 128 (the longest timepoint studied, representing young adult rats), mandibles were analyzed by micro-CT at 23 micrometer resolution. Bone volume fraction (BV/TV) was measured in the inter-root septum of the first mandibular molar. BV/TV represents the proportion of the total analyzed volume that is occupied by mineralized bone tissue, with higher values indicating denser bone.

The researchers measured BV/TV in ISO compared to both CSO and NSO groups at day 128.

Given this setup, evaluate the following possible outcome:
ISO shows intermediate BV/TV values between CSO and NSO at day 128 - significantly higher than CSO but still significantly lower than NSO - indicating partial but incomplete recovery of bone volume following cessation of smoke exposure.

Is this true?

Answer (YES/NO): NO